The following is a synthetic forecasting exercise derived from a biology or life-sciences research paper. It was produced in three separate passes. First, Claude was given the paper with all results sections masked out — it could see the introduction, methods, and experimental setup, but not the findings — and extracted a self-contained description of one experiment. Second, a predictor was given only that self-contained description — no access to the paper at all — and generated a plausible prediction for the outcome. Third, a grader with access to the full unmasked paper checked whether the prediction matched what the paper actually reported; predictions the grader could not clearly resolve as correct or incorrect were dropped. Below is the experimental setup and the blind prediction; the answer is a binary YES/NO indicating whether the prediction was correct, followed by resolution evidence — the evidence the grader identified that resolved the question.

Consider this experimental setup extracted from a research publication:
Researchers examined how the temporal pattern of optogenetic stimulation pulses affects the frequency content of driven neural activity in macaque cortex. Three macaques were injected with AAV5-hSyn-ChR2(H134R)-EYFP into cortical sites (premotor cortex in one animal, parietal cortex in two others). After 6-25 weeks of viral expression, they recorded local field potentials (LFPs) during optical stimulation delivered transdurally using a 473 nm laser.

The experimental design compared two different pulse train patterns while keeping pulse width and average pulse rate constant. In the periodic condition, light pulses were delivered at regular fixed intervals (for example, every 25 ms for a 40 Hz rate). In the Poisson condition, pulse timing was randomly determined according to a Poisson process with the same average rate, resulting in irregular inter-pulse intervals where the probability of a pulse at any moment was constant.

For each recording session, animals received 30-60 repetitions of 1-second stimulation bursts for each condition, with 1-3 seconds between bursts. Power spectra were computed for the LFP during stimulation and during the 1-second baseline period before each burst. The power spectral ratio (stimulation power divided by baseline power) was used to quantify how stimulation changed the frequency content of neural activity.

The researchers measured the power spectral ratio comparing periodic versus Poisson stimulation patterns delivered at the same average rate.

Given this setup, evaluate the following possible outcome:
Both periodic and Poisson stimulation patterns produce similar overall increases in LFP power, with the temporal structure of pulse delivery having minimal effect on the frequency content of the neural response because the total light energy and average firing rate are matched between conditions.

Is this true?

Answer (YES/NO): NO